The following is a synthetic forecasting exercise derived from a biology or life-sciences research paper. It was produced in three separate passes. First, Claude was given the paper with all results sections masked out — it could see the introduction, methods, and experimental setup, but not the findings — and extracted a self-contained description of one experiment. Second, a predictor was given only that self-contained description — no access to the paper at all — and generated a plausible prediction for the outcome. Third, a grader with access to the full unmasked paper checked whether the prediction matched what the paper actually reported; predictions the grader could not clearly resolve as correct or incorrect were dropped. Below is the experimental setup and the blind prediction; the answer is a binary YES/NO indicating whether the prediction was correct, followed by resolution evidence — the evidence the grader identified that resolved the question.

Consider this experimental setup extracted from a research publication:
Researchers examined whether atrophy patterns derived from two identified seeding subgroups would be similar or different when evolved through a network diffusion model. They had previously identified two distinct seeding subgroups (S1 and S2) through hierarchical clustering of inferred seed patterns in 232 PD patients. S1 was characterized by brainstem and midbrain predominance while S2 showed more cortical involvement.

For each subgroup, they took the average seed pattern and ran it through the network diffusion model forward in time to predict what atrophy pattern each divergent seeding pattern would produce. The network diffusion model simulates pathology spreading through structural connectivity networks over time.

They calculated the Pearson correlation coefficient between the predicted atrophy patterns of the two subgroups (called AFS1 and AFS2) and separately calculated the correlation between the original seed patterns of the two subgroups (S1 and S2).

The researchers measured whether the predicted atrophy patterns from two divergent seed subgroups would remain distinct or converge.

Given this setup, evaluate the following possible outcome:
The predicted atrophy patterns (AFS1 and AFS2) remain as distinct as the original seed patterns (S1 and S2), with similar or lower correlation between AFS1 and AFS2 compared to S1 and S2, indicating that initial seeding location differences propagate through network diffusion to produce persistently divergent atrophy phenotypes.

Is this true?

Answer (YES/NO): NO